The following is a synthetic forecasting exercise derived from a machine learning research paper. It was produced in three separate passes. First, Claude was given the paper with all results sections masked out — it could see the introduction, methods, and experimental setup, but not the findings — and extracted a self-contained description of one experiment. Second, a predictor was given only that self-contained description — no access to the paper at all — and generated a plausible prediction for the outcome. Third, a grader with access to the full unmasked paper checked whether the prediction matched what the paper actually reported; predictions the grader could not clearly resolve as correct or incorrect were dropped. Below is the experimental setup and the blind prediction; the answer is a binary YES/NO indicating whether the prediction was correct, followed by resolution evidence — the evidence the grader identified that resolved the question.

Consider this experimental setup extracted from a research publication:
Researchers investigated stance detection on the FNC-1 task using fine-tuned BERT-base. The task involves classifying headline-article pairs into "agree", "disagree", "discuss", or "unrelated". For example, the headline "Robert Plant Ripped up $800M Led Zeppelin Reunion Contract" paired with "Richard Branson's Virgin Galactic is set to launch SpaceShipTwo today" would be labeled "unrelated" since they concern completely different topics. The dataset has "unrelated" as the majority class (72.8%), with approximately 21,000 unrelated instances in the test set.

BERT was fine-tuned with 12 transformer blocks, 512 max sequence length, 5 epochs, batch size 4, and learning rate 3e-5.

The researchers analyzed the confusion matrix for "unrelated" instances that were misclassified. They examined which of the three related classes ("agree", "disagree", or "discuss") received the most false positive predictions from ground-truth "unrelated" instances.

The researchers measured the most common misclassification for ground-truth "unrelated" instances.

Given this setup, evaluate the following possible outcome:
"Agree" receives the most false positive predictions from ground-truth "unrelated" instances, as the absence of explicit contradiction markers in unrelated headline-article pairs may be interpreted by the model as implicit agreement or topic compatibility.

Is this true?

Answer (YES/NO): NO